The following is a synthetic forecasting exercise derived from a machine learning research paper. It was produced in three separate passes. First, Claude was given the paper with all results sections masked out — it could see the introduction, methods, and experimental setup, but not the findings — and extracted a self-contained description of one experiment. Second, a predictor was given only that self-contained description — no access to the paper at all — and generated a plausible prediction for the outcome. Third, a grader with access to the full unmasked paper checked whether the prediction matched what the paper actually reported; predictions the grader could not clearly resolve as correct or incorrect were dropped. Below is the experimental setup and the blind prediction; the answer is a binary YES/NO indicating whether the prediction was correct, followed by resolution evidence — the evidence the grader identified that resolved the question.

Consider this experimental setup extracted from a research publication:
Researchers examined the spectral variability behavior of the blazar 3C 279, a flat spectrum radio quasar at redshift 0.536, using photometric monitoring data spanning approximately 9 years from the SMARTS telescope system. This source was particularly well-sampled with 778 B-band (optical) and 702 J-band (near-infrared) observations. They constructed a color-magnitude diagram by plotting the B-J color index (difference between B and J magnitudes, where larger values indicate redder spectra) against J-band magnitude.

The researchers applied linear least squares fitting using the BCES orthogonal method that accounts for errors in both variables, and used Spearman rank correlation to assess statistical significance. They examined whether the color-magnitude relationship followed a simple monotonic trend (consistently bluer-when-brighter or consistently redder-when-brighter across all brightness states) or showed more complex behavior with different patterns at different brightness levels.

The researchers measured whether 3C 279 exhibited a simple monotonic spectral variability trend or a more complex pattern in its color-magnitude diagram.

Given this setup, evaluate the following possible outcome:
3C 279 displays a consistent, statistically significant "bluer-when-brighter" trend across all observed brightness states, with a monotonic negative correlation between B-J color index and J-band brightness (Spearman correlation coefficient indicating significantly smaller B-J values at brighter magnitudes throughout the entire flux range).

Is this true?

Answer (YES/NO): NO